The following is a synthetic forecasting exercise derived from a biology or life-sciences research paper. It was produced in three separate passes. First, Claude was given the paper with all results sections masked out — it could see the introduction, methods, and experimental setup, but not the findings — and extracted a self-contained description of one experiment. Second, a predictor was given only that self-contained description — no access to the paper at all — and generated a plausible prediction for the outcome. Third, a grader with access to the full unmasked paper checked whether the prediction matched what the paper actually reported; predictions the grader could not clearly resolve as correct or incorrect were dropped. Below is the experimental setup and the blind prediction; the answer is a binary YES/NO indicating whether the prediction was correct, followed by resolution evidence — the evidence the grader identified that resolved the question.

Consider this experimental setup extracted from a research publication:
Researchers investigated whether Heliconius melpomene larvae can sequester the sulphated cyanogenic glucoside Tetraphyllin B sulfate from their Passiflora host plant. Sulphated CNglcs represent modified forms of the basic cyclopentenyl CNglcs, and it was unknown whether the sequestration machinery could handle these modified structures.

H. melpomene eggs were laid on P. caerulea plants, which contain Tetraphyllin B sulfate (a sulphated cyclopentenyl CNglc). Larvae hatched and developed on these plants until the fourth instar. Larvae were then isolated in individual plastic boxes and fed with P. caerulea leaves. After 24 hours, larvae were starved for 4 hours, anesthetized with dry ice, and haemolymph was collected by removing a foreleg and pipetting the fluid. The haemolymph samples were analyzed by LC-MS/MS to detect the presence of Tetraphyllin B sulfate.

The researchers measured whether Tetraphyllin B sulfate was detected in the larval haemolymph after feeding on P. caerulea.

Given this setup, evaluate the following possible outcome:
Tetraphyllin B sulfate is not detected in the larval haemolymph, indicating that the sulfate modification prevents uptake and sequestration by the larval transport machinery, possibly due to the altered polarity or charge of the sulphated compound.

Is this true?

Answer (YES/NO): YES